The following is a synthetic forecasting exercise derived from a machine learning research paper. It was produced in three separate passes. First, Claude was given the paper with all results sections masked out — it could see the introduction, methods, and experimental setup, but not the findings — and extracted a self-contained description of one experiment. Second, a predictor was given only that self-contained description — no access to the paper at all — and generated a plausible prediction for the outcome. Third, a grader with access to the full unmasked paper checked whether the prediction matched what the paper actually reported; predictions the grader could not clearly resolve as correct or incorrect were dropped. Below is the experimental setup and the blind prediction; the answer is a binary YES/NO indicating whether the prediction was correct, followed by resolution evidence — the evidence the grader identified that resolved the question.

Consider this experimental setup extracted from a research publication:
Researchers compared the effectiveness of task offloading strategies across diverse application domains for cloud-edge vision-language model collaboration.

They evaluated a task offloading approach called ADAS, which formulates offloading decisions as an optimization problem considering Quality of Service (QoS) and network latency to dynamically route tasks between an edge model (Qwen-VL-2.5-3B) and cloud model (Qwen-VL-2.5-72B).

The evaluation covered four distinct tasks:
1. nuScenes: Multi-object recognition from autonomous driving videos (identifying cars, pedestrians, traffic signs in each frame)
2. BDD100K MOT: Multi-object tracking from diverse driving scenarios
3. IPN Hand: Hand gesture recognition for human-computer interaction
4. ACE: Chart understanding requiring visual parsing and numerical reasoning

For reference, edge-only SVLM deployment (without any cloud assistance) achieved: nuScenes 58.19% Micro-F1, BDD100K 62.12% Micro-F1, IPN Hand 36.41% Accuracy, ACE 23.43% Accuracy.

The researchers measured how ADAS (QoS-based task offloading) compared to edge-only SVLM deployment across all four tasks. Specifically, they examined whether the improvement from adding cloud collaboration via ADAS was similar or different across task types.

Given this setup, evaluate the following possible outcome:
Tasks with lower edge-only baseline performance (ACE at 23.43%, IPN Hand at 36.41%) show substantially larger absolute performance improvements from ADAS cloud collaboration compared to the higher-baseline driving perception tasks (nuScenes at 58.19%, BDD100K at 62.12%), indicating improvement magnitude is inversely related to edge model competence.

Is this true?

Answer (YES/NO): NO